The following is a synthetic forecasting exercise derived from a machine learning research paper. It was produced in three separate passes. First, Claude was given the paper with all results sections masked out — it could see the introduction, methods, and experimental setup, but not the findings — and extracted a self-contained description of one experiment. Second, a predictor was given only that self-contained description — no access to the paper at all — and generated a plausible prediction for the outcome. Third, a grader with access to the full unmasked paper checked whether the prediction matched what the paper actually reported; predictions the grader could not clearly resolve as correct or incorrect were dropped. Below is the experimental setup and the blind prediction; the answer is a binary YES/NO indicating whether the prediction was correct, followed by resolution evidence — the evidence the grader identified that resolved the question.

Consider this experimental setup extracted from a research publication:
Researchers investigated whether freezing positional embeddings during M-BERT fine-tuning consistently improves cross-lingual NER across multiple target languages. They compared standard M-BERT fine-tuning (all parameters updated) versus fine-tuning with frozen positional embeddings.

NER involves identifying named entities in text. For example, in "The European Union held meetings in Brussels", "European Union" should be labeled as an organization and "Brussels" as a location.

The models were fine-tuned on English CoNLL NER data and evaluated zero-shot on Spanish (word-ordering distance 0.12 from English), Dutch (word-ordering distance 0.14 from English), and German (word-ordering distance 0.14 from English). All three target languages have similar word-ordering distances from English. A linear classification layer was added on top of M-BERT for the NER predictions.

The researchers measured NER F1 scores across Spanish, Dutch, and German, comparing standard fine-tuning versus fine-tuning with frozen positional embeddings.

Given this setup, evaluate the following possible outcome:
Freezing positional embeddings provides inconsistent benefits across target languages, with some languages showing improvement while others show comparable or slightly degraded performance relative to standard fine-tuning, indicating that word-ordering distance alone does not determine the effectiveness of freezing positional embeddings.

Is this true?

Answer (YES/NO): NO